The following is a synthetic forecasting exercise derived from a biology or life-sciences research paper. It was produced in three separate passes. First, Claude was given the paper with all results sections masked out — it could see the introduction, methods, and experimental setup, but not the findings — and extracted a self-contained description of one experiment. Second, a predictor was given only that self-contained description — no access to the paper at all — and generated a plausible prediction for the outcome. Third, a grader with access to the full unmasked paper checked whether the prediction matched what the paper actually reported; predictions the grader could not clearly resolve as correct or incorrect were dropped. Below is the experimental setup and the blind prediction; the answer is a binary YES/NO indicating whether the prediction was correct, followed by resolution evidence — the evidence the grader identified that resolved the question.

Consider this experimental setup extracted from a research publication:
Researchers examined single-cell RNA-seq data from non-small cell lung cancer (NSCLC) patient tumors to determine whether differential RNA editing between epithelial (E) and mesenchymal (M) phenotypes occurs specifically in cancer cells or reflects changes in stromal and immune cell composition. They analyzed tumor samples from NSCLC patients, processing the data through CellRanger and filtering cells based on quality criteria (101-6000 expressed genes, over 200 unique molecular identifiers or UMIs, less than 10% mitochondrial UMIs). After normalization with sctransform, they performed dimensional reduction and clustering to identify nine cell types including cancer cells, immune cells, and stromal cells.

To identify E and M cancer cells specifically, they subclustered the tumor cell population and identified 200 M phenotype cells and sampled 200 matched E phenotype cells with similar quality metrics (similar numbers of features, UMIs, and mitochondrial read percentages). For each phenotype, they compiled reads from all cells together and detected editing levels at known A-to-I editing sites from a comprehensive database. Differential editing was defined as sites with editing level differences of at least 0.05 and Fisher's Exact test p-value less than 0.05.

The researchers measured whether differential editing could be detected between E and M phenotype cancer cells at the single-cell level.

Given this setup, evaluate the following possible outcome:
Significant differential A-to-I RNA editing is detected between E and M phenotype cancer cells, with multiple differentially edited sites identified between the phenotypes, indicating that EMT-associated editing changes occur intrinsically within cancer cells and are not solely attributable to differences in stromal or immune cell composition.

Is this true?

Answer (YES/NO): YES